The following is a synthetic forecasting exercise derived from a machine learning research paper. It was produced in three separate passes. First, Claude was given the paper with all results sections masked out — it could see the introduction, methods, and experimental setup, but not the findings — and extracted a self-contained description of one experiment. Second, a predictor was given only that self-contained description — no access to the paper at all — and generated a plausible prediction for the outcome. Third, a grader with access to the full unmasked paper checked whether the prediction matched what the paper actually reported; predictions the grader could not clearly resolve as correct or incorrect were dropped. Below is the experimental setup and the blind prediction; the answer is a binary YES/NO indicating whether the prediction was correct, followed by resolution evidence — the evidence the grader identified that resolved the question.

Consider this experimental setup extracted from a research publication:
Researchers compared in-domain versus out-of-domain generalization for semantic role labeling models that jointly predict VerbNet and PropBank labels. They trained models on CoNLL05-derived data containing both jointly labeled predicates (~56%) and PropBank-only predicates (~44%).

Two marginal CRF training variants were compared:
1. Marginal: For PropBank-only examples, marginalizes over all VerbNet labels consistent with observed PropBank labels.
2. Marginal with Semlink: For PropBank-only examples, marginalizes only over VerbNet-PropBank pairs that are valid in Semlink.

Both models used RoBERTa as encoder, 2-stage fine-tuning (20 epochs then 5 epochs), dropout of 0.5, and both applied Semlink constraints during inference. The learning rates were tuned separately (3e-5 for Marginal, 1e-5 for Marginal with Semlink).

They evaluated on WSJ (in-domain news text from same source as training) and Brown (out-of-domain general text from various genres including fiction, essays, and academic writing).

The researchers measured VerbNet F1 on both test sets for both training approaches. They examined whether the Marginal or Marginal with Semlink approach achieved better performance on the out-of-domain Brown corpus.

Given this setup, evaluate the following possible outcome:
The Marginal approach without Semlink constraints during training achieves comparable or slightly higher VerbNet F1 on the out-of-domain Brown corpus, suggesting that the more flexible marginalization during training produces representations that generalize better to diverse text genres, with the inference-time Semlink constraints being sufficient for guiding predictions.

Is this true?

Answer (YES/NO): NO